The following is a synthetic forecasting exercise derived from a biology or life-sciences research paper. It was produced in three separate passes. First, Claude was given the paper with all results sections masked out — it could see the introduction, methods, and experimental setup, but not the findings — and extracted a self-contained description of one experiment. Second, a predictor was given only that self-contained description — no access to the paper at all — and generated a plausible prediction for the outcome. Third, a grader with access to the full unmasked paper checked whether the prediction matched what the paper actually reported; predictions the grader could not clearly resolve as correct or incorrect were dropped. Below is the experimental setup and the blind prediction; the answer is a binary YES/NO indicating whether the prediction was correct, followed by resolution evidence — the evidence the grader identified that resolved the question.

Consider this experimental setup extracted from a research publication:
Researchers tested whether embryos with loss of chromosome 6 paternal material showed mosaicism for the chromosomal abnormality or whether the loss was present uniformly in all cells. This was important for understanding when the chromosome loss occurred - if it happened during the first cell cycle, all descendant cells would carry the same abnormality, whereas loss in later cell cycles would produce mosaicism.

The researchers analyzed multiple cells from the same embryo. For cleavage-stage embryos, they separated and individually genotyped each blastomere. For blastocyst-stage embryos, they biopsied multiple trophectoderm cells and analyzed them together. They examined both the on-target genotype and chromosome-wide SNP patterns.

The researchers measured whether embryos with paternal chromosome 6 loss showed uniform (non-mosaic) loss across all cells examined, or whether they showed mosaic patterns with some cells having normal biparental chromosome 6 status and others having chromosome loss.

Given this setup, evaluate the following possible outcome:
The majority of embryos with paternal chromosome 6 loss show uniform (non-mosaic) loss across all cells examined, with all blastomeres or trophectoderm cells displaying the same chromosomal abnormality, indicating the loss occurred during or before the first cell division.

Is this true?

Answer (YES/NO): NO